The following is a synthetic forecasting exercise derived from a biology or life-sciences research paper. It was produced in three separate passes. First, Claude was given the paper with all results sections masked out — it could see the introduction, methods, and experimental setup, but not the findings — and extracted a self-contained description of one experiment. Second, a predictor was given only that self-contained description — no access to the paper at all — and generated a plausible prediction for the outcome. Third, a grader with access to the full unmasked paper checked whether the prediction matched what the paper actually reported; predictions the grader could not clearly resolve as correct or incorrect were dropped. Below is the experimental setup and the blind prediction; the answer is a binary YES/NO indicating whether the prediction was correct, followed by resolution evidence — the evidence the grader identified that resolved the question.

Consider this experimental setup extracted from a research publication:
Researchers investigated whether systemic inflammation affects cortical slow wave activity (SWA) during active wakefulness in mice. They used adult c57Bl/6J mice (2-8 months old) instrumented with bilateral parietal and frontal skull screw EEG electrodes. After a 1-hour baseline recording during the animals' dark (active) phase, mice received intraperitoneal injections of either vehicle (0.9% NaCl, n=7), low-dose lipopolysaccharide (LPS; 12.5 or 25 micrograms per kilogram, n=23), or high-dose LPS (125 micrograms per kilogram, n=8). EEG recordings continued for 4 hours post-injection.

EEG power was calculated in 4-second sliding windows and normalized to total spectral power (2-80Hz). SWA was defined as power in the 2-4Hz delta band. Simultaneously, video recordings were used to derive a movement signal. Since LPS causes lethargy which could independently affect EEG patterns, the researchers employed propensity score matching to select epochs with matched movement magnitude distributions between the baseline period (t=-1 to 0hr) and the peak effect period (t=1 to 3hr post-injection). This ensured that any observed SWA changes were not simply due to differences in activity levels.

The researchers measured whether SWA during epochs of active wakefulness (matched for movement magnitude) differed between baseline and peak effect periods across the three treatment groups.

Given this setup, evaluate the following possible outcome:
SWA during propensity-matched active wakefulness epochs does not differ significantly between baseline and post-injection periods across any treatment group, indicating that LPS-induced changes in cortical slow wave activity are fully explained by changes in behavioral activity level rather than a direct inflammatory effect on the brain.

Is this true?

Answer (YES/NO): NO